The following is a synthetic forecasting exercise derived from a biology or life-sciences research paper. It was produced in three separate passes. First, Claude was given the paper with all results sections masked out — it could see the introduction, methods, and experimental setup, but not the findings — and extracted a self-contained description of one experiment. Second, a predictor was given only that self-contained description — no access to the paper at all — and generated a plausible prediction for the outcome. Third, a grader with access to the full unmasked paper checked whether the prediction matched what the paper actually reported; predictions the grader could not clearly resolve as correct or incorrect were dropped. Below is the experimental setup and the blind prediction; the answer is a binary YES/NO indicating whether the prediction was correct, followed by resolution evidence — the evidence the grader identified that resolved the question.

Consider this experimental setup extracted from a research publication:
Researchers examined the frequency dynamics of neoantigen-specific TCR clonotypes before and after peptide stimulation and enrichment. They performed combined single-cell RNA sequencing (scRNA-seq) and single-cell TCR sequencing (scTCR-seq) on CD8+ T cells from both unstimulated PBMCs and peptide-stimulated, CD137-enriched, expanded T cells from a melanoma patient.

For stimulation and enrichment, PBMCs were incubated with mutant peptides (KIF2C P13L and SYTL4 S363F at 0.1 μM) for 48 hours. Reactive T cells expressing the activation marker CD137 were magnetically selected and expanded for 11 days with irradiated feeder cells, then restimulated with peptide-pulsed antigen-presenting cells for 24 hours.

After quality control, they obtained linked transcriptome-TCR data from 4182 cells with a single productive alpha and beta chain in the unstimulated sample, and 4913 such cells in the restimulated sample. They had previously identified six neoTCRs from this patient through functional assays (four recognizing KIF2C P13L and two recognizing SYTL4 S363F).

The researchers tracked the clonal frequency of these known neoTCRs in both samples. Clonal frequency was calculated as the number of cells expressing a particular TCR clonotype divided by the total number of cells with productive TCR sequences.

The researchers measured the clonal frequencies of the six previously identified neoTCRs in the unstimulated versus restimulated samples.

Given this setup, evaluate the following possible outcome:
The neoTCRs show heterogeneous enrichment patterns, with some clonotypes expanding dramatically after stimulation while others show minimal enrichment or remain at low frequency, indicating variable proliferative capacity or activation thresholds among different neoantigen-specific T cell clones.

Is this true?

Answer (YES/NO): NO